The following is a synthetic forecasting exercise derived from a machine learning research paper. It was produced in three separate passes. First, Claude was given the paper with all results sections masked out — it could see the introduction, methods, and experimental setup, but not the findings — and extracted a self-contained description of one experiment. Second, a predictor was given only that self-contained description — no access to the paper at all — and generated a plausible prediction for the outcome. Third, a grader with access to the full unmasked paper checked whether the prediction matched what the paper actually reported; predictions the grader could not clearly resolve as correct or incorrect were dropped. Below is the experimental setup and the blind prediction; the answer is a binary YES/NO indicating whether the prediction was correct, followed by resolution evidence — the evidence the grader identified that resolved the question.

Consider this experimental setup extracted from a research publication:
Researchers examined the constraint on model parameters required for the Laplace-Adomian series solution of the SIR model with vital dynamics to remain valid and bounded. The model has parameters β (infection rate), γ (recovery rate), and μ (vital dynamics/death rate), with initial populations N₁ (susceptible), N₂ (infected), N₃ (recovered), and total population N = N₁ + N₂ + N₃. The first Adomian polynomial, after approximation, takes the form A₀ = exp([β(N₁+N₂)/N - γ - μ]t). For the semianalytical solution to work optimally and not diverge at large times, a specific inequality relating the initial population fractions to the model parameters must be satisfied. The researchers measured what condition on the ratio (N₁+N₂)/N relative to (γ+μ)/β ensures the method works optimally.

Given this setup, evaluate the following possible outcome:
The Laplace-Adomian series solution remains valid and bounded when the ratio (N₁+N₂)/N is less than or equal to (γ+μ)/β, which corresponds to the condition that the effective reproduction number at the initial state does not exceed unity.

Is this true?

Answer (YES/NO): NO